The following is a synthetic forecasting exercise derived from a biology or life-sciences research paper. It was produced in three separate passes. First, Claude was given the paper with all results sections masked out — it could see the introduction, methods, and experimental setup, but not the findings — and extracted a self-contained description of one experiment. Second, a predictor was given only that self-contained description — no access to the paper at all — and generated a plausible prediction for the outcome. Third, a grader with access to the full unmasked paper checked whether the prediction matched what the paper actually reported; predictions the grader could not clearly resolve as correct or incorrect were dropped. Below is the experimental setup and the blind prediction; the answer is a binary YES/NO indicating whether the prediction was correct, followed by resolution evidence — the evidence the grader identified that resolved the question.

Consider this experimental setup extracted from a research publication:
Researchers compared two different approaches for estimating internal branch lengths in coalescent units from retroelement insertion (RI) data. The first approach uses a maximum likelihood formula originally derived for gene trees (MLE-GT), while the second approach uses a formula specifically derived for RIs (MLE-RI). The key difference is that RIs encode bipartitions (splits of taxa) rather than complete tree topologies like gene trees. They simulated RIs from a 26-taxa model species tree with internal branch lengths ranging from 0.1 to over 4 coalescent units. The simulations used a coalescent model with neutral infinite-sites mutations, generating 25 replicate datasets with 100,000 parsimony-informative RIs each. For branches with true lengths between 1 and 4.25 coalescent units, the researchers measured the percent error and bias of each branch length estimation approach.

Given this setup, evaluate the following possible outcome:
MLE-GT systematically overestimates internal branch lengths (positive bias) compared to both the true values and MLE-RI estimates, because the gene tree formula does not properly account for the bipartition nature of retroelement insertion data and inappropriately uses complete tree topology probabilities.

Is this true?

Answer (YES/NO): YES